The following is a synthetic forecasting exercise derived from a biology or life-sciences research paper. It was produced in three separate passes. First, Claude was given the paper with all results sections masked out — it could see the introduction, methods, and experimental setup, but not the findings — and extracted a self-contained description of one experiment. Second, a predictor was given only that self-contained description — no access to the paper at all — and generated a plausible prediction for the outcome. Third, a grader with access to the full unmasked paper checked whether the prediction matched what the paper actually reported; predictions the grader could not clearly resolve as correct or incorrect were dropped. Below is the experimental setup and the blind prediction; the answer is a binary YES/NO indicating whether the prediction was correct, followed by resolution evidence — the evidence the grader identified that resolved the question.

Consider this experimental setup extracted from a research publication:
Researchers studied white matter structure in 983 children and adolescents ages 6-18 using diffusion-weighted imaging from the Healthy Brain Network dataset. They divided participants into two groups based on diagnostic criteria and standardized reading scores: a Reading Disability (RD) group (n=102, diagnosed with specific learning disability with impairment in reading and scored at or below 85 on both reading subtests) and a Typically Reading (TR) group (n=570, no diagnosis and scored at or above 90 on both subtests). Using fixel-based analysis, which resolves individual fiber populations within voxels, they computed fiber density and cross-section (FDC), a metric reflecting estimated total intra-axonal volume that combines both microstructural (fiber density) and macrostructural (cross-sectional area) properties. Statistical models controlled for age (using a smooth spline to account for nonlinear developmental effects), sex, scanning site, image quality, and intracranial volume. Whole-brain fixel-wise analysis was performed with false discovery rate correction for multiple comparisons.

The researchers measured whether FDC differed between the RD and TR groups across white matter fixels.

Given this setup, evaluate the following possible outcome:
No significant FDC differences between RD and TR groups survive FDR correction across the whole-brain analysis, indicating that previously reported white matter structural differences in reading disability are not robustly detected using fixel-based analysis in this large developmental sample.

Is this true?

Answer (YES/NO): YES